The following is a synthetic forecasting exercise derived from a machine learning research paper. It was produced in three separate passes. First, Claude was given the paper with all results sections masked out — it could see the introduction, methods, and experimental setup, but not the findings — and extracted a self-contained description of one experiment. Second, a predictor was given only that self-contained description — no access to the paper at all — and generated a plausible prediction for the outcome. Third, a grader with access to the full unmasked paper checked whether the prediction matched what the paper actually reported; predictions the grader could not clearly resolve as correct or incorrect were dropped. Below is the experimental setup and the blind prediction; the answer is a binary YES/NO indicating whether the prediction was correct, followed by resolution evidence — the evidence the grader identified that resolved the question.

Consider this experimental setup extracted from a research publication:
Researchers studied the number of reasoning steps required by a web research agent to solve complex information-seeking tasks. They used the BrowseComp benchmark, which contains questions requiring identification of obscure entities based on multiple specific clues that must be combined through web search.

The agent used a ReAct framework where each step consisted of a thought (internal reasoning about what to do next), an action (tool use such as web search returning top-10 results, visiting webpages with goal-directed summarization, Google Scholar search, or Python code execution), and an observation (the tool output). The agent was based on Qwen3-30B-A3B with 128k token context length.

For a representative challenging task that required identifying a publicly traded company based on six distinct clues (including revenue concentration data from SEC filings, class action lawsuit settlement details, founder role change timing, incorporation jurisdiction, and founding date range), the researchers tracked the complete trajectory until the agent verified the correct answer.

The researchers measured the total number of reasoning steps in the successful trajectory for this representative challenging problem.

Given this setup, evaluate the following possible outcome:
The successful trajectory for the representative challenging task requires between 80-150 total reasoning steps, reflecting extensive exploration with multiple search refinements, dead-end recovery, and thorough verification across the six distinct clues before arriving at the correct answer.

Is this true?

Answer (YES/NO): NO